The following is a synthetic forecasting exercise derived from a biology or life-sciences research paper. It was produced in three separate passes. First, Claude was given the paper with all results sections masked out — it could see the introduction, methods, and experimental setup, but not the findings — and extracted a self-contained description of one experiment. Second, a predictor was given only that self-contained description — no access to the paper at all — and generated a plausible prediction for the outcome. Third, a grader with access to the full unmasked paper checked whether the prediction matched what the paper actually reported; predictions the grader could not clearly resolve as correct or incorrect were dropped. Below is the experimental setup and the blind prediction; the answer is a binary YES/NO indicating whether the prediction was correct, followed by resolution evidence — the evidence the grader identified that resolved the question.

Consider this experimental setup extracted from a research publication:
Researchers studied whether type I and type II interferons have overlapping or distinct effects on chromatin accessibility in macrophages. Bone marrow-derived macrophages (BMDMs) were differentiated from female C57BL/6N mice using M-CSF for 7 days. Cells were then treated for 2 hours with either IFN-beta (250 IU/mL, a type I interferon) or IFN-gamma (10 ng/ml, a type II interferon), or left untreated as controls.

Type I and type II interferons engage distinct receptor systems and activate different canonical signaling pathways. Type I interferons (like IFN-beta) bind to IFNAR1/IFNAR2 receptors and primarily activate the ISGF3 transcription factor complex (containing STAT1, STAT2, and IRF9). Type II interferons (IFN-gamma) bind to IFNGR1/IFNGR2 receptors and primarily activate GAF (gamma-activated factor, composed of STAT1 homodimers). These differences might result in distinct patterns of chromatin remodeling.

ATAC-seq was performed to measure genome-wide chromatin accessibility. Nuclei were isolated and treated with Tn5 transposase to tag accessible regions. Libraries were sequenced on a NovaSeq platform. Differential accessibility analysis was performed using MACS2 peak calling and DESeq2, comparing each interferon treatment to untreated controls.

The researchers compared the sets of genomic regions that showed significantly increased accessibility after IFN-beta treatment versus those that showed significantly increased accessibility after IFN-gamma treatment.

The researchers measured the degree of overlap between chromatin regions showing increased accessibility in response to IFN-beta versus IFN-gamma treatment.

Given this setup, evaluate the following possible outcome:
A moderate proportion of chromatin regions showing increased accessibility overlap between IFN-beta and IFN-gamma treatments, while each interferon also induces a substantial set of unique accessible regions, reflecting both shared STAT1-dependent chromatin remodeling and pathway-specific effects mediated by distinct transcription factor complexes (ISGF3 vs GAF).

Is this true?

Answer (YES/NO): NO